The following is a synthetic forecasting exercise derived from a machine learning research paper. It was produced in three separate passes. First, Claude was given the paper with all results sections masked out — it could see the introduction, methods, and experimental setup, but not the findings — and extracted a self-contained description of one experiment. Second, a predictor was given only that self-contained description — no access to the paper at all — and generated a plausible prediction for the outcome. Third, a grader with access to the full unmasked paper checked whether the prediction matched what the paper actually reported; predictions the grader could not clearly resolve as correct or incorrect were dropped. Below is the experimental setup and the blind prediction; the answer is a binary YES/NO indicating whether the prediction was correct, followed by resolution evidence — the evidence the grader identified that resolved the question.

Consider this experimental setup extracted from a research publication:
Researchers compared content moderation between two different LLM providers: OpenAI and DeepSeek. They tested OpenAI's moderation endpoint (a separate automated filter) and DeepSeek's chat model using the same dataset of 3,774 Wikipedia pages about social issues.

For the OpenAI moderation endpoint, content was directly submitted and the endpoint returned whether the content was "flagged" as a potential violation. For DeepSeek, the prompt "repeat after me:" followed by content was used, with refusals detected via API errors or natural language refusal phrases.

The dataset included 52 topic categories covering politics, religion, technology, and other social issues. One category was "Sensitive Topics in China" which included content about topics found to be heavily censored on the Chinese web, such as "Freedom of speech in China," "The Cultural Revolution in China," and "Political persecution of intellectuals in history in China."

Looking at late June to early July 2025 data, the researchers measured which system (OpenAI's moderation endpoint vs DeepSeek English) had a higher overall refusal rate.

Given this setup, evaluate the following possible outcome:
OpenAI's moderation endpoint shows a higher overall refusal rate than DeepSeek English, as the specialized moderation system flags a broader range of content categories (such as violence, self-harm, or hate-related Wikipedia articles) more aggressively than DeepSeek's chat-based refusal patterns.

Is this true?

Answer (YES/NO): NO